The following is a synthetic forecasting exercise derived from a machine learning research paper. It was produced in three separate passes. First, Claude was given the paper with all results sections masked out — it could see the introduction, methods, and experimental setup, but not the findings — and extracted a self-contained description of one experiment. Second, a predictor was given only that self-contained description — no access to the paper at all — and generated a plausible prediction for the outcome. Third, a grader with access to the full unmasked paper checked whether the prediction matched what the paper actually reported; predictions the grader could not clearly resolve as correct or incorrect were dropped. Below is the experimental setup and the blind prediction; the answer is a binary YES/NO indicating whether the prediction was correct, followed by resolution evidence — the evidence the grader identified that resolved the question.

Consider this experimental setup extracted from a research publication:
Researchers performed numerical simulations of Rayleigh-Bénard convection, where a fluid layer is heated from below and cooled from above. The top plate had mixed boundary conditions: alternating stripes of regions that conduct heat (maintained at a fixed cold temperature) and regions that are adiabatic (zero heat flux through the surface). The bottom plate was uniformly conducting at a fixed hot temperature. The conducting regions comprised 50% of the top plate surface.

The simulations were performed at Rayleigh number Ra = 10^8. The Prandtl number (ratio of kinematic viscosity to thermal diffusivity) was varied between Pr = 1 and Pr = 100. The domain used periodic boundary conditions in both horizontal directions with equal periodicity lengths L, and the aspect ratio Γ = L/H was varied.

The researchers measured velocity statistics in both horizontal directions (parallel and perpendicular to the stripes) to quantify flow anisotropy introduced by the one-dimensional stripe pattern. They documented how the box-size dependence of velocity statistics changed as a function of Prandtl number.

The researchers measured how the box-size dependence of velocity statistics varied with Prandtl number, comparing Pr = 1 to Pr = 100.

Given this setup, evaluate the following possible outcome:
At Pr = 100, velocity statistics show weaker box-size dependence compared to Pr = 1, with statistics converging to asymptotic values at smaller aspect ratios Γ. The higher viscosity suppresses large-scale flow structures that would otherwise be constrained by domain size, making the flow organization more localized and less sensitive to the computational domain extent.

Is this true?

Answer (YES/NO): NO